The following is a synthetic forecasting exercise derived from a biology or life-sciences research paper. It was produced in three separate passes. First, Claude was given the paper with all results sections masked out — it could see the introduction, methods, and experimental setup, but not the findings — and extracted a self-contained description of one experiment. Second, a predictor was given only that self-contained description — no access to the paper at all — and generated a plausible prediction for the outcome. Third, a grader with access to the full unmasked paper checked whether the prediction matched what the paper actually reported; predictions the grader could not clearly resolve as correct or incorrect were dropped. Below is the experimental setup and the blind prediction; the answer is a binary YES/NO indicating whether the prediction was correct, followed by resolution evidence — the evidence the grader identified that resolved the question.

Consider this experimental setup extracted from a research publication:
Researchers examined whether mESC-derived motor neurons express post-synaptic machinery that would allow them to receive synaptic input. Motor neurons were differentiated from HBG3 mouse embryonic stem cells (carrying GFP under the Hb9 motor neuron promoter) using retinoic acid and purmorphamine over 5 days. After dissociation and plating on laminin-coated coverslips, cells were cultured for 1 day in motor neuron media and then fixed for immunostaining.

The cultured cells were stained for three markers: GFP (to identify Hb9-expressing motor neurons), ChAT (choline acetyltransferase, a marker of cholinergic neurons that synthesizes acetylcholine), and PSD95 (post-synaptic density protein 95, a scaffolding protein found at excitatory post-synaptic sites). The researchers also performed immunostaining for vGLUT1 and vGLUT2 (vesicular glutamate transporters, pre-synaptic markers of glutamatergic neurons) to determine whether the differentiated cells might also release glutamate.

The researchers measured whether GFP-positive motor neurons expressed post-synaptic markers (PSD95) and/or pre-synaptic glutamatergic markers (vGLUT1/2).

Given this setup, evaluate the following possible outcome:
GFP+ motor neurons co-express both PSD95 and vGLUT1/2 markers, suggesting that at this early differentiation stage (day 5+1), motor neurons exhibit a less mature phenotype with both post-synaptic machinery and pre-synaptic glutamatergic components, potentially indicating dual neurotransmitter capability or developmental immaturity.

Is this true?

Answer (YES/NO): YES